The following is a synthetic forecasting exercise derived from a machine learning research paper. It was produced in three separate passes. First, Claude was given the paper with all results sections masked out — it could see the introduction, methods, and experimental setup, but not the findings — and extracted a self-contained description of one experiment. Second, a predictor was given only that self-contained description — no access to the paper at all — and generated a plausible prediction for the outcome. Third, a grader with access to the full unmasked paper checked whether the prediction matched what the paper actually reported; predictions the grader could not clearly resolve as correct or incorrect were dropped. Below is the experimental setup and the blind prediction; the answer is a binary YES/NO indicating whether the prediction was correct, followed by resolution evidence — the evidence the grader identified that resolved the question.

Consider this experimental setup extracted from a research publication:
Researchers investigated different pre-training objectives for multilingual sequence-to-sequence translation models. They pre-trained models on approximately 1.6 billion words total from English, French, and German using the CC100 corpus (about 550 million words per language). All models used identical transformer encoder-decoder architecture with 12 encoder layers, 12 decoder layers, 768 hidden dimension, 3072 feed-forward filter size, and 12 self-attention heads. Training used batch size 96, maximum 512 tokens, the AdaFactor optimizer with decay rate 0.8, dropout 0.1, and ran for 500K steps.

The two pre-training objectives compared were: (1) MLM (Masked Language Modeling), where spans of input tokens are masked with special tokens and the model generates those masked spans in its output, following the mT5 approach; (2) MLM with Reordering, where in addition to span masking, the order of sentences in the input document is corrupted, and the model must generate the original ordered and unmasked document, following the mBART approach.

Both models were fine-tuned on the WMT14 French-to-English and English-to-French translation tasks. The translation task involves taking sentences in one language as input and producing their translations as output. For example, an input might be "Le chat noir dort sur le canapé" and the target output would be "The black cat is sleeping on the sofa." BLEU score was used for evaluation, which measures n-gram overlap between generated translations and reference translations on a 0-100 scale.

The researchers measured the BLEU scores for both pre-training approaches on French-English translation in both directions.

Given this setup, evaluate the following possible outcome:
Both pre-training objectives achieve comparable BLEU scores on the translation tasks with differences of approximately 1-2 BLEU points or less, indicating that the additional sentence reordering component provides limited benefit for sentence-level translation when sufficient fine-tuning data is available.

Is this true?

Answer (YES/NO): NO